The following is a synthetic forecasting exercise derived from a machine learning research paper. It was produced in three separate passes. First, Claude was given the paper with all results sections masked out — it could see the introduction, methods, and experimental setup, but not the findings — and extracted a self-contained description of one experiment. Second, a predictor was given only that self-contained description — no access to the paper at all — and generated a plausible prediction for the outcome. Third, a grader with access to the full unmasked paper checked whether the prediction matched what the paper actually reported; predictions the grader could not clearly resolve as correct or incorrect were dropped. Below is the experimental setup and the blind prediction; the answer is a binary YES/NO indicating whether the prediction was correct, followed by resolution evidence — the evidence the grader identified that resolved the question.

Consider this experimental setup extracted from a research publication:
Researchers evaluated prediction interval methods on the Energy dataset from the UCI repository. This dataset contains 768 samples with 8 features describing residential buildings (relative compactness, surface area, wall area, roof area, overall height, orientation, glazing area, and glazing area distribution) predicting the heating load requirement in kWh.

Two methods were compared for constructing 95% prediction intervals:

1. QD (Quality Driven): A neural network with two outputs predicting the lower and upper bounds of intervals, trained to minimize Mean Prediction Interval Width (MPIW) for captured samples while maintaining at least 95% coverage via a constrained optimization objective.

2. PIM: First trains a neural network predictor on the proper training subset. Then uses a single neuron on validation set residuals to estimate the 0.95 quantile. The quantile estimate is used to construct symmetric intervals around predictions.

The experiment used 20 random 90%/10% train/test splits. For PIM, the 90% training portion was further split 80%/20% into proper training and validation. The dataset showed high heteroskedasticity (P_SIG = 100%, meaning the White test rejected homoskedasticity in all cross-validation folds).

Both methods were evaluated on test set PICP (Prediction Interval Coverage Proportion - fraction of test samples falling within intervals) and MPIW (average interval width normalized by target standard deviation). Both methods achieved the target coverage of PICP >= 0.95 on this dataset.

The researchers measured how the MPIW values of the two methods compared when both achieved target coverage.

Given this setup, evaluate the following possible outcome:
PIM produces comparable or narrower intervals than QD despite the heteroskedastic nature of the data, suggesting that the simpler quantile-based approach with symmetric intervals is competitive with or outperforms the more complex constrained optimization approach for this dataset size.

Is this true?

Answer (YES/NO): YES